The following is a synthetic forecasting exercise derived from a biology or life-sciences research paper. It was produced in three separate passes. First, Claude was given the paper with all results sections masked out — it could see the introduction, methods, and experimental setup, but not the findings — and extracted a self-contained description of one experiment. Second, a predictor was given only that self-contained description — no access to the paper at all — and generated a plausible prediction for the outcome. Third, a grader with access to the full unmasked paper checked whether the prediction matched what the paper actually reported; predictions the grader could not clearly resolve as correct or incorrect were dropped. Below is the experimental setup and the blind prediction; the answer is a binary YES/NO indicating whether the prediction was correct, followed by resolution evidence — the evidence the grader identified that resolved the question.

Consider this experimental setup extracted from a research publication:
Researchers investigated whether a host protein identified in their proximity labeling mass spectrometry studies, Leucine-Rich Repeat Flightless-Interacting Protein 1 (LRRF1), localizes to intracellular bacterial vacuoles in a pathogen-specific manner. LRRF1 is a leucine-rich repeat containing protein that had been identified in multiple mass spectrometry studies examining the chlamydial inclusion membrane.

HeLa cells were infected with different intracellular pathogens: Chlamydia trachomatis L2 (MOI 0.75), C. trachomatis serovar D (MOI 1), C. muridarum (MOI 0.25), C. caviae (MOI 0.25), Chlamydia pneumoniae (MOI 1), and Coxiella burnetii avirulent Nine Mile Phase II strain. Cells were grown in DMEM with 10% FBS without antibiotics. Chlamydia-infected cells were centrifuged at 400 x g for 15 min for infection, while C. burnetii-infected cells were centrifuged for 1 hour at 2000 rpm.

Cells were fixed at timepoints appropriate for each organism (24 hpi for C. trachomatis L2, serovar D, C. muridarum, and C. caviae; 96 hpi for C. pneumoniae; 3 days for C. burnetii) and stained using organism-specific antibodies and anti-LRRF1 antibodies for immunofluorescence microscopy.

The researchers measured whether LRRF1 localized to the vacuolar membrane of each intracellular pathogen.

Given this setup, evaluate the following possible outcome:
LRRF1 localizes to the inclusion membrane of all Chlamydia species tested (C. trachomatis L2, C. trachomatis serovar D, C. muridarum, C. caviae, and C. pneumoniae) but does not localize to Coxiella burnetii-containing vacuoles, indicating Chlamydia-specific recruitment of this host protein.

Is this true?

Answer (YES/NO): NO